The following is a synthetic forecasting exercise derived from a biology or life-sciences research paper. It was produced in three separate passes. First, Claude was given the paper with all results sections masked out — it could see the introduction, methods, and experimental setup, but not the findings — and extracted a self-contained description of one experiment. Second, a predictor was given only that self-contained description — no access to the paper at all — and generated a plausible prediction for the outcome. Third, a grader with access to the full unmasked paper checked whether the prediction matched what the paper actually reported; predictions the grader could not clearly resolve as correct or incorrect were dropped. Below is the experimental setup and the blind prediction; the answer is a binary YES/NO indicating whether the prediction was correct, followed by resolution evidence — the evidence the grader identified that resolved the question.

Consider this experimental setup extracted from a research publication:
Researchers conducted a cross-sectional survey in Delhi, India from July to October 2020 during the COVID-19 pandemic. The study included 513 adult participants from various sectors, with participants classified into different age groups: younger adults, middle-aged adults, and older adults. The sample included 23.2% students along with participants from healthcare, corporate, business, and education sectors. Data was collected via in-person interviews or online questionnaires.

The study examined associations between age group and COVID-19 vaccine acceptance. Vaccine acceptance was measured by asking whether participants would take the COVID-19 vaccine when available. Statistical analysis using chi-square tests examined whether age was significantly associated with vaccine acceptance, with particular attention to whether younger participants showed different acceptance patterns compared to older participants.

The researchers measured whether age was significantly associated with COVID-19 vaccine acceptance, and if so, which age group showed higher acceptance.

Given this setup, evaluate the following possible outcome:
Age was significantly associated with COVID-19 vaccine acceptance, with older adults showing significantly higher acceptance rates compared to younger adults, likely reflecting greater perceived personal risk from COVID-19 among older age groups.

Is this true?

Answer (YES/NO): NO